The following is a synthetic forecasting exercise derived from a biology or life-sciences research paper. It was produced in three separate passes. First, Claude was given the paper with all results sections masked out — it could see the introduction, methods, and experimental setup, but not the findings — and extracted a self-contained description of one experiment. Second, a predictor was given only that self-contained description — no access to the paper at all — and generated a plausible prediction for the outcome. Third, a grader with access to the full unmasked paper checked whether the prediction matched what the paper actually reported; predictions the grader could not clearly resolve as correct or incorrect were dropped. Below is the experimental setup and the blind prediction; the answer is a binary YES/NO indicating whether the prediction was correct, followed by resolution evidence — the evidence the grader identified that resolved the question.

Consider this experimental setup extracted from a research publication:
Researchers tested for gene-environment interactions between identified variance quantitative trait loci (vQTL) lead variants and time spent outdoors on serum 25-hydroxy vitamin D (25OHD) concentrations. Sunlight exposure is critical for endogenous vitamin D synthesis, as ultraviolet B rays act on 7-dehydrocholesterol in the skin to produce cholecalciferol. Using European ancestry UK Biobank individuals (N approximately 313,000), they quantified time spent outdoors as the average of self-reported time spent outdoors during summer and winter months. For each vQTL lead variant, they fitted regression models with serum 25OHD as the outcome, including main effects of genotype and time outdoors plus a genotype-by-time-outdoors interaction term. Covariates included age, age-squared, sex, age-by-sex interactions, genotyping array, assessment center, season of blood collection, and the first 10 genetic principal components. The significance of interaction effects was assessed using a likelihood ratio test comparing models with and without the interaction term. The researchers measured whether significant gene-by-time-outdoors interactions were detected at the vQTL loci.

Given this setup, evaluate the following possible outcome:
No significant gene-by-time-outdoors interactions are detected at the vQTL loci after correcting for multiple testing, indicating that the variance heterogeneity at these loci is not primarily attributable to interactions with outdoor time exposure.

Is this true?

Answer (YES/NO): NO